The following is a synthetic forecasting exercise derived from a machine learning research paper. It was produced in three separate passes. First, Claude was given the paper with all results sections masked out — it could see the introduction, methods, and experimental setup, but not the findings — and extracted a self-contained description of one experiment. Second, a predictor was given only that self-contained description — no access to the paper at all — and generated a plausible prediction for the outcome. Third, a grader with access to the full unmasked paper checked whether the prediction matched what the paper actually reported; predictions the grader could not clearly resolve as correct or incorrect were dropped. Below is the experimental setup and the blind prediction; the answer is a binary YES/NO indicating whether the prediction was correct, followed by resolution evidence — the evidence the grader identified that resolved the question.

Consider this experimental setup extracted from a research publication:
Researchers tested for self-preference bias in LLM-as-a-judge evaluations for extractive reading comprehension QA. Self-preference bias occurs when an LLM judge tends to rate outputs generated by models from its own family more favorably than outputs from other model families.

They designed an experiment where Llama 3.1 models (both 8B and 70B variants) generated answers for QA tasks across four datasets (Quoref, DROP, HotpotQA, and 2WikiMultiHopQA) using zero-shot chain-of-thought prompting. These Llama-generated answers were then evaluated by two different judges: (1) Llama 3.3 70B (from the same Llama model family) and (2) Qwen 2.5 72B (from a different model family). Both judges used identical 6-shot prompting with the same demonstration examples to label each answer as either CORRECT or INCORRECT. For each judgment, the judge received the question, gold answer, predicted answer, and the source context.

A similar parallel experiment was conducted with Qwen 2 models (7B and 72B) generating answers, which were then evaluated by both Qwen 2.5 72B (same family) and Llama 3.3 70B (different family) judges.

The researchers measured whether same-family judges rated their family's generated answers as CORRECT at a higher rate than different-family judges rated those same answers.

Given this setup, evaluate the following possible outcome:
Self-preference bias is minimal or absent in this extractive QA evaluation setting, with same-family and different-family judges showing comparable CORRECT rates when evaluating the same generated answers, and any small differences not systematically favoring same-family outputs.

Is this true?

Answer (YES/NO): YES